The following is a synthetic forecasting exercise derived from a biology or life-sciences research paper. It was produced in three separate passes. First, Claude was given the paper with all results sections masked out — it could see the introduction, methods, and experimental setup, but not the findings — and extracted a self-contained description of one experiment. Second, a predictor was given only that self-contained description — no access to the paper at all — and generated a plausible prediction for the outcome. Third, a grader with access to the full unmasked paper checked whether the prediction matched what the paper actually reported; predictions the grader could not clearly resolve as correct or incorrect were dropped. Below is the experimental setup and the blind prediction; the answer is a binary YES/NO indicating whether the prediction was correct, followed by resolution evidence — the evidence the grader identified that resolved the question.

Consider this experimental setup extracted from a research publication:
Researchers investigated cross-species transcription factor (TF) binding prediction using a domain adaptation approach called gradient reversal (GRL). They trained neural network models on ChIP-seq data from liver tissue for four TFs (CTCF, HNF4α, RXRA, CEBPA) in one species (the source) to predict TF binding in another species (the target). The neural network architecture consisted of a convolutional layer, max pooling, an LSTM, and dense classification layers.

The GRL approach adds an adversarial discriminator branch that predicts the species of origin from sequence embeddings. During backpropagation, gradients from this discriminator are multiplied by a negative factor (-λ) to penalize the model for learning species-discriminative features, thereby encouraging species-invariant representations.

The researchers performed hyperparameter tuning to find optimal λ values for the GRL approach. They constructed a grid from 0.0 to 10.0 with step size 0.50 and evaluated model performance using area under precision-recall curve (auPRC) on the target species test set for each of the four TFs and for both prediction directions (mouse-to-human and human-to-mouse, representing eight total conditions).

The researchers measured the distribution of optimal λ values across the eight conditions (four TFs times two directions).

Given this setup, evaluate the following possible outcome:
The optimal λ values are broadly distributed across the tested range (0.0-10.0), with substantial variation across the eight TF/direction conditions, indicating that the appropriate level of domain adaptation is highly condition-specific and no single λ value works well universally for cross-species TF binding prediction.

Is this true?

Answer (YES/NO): YES